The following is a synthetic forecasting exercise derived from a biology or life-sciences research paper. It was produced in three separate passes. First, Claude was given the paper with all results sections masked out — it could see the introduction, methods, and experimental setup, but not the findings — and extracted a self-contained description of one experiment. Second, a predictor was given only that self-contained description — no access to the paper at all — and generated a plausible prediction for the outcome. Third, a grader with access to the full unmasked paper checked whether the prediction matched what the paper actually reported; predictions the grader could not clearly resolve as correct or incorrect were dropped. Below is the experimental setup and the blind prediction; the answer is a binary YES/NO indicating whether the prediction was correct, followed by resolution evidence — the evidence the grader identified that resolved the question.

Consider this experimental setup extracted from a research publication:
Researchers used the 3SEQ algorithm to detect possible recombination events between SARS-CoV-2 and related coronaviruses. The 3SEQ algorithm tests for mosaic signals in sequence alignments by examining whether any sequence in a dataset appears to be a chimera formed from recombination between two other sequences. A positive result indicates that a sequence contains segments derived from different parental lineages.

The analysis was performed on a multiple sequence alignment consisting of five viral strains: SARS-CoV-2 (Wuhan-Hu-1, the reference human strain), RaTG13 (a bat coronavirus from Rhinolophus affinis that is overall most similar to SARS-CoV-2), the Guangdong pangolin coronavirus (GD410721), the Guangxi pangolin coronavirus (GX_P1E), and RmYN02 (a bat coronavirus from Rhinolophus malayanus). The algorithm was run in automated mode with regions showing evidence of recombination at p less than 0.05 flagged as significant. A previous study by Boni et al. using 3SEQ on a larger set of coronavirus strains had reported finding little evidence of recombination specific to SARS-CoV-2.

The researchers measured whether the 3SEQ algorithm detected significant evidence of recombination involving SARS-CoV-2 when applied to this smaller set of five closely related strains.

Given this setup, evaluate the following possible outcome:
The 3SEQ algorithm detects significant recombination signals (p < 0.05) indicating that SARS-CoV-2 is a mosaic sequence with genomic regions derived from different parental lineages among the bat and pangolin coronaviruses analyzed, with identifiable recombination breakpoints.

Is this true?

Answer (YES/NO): YES